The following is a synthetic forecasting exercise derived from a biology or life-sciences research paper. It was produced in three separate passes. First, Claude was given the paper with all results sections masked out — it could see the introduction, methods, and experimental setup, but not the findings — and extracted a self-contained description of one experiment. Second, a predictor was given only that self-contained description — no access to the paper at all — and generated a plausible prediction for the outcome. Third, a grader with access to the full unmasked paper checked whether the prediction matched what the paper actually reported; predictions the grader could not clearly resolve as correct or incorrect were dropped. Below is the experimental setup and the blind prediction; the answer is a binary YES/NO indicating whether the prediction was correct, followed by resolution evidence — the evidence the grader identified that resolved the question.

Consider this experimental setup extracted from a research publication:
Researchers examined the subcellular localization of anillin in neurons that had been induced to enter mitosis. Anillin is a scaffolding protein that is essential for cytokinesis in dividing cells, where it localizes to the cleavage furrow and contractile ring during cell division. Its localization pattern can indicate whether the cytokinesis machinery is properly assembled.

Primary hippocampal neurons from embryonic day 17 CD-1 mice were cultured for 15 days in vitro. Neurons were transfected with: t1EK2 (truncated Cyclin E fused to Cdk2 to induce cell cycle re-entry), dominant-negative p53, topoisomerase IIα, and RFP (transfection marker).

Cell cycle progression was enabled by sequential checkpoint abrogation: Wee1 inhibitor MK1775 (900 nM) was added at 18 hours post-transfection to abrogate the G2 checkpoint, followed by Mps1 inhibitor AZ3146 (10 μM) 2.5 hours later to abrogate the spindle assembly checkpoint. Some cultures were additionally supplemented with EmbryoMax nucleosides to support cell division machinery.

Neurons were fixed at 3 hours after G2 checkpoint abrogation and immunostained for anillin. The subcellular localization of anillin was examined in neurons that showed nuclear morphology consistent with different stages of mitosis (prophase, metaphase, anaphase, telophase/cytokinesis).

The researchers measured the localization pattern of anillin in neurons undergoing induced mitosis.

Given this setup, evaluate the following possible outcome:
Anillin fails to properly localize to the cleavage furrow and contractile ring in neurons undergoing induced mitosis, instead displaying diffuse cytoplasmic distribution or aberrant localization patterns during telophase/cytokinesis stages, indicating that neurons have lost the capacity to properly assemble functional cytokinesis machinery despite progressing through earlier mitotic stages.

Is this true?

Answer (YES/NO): NO